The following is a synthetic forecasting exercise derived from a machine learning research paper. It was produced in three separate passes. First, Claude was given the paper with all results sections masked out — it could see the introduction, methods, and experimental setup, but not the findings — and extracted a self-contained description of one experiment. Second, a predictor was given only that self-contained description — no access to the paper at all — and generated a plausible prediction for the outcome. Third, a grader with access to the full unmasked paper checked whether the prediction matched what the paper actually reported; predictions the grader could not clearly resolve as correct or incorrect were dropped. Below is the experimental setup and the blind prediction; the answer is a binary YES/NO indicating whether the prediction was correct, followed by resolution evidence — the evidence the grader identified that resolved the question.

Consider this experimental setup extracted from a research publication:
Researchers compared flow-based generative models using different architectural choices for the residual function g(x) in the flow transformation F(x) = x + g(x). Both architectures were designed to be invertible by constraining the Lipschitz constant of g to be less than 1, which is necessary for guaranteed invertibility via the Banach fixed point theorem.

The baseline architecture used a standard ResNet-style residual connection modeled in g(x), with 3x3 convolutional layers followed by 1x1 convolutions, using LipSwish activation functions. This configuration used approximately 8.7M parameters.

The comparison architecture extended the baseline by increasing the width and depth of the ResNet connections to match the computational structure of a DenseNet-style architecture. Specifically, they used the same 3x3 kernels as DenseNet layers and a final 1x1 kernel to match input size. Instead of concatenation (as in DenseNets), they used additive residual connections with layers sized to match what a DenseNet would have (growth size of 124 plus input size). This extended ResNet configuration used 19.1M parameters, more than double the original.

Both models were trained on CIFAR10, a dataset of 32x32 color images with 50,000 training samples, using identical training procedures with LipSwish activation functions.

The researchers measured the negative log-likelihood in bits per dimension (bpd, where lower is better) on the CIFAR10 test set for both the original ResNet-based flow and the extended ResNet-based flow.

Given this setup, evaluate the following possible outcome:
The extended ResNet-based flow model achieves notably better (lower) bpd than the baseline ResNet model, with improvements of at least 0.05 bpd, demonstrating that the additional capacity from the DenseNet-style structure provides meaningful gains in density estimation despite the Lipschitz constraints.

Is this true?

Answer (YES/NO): NO